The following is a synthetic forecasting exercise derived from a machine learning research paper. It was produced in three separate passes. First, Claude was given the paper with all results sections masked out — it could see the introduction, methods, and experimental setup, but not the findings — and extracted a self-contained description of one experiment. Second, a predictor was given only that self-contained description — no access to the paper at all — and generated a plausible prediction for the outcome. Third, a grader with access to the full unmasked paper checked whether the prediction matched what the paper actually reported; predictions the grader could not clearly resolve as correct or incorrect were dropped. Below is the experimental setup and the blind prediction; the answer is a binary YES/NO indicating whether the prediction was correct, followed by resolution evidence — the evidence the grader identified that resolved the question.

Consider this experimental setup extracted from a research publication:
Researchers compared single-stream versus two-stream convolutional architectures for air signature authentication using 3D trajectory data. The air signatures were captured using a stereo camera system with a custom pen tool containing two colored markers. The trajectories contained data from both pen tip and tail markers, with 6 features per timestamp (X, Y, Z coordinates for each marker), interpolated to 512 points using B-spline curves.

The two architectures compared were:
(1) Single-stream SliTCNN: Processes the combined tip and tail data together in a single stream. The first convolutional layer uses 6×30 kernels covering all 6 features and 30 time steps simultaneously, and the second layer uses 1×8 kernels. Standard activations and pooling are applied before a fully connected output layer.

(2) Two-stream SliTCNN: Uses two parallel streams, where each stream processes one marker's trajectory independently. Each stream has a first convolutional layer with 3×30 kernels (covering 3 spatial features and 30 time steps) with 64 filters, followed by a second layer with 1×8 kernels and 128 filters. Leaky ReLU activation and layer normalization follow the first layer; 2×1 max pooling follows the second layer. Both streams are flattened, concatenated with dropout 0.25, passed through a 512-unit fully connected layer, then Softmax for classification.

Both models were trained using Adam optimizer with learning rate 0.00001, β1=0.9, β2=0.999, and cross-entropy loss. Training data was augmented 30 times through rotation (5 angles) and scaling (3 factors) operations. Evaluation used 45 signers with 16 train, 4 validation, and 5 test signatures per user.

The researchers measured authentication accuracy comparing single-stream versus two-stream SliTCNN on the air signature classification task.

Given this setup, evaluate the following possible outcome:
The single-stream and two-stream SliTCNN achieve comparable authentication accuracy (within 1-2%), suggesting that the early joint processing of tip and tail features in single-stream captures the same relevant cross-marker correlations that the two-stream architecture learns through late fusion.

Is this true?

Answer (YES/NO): NO